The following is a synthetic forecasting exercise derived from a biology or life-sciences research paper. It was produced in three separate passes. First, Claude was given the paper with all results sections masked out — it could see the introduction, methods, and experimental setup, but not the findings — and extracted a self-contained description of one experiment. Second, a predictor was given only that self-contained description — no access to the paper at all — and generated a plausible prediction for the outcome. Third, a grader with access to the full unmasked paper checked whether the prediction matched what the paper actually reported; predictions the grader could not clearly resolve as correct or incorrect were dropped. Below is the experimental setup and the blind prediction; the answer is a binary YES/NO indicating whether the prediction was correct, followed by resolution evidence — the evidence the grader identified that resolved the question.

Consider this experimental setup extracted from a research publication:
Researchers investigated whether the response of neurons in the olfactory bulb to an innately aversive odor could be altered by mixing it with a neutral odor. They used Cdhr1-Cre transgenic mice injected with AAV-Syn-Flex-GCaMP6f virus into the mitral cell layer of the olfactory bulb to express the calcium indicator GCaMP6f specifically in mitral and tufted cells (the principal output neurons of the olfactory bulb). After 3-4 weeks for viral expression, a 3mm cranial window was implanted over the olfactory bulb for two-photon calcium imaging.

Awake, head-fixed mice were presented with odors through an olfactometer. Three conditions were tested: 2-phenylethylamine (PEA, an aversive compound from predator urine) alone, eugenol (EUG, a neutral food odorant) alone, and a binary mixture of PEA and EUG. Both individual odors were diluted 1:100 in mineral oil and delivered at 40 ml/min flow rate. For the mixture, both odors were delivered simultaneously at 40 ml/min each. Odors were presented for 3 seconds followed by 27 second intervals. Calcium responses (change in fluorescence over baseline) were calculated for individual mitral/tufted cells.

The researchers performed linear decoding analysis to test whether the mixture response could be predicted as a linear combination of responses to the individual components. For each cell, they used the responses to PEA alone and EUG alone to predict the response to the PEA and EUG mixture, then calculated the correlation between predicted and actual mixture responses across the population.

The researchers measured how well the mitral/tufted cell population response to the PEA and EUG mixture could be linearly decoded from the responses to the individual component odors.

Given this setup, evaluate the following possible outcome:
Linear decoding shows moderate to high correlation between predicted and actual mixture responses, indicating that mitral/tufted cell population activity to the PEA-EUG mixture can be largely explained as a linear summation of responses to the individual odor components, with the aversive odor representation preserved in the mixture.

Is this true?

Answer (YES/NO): NO